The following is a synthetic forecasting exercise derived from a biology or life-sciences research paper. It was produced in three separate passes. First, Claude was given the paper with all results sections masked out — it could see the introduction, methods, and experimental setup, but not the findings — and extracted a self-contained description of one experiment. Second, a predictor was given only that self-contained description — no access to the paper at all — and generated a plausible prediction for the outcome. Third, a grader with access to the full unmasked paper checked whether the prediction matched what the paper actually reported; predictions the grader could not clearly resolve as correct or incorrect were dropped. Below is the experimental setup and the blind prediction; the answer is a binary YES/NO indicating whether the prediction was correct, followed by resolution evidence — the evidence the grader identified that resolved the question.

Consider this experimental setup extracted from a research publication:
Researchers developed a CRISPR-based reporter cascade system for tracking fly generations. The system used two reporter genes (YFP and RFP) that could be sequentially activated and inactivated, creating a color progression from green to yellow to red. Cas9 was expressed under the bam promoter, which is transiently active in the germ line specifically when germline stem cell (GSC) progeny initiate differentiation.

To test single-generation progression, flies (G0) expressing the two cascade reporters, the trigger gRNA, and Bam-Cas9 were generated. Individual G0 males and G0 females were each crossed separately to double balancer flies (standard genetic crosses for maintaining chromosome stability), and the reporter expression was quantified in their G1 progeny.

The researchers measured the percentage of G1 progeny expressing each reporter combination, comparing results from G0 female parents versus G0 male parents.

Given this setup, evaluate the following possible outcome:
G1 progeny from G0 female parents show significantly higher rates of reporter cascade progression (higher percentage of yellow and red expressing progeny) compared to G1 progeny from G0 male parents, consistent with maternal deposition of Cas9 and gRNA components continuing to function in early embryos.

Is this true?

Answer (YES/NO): NO